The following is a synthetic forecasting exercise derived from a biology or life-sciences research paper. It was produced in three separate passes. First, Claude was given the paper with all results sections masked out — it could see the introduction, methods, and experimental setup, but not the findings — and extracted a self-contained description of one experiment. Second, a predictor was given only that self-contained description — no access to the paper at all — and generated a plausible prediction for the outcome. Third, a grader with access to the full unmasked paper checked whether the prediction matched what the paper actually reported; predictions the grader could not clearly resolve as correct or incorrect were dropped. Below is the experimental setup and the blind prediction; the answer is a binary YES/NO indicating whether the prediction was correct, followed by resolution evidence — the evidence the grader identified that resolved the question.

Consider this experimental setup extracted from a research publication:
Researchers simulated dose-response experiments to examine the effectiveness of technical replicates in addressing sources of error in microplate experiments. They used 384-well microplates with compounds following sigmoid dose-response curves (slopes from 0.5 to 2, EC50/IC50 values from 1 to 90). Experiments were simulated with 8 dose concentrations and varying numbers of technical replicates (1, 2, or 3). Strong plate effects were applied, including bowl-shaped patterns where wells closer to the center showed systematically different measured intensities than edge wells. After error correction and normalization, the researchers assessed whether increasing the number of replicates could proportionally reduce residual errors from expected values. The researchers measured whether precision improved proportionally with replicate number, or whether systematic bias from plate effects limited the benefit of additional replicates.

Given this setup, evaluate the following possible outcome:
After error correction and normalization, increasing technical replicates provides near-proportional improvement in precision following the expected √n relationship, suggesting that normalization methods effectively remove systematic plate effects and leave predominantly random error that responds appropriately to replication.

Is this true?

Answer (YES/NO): NO